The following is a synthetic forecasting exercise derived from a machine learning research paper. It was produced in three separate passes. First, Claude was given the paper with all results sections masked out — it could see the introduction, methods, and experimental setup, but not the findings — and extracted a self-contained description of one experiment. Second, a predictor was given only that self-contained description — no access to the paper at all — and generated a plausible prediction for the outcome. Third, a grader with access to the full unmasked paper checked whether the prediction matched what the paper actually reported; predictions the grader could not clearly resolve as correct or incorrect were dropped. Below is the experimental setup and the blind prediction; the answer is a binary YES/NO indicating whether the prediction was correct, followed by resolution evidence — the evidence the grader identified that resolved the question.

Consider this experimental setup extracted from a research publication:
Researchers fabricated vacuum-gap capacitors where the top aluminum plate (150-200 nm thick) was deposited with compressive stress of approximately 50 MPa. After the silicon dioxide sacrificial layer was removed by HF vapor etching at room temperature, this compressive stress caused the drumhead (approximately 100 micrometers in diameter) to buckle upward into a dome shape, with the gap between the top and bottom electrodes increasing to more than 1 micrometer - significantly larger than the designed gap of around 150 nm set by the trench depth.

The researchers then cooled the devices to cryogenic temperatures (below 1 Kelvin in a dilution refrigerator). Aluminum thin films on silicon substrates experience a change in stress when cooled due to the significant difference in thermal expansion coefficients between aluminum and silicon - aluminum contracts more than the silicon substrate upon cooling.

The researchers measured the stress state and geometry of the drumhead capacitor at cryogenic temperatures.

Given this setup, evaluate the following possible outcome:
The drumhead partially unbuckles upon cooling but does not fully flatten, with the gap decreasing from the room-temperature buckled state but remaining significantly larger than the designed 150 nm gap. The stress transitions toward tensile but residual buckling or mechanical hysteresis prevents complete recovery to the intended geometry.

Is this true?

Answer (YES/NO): NO